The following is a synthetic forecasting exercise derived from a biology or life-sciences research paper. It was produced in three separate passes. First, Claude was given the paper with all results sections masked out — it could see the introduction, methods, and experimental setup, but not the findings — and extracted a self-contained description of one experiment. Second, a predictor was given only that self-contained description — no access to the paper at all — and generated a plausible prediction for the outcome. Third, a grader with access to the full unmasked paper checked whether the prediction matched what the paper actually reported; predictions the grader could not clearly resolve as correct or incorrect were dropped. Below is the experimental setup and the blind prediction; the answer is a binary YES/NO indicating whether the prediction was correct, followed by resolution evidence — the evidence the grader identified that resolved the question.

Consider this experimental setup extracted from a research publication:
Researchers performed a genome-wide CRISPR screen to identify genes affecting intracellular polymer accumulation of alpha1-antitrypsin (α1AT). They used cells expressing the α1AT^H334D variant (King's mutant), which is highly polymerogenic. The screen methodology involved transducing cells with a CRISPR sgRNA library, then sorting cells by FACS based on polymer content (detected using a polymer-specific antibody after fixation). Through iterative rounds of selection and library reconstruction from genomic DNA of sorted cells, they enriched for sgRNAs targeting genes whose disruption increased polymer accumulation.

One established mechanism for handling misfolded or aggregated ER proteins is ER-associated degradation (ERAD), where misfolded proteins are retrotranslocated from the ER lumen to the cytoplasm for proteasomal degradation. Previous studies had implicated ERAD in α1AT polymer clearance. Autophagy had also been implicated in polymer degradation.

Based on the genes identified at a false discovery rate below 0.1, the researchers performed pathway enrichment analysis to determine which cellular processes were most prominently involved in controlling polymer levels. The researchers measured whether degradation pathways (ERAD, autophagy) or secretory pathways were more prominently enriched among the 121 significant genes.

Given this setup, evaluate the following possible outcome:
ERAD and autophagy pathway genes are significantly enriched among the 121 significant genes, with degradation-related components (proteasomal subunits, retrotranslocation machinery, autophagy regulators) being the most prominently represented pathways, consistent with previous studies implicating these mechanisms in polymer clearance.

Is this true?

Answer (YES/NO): NO